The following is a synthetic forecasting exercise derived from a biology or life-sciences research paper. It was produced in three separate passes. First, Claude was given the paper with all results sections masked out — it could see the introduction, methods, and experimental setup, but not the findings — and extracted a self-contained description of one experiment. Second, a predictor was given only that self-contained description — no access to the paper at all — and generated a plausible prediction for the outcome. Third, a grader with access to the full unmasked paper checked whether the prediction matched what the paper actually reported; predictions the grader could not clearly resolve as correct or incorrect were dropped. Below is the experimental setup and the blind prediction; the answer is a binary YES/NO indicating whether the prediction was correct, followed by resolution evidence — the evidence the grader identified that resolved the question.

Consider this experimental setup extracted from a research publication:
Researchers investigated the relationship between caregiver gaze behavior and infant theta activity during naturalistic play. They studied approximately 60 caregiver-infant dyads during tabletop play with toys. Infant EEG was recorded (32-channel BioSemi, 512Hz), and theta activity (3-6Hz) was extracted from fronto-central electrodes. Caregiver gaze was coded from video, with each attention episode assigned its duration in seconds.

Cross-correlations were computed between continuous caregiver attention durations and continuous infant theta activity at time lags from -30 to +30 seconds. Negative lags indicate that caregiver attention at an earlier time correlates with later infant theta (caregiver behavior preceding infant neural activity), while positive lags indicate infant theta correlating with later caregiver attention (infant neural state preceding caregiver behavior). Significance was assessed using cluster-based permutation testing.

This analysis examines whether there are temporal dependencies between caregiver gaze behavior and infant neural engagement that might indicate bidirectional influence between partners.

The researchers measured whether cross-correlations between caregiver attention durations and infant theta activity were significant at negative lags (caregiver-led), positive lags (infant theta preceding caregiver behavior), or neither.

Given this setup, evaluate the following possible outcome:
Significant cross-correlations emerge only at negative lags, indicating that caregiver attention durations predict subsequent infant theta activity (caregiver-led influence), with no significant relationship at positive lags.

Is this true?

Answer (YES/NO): NO